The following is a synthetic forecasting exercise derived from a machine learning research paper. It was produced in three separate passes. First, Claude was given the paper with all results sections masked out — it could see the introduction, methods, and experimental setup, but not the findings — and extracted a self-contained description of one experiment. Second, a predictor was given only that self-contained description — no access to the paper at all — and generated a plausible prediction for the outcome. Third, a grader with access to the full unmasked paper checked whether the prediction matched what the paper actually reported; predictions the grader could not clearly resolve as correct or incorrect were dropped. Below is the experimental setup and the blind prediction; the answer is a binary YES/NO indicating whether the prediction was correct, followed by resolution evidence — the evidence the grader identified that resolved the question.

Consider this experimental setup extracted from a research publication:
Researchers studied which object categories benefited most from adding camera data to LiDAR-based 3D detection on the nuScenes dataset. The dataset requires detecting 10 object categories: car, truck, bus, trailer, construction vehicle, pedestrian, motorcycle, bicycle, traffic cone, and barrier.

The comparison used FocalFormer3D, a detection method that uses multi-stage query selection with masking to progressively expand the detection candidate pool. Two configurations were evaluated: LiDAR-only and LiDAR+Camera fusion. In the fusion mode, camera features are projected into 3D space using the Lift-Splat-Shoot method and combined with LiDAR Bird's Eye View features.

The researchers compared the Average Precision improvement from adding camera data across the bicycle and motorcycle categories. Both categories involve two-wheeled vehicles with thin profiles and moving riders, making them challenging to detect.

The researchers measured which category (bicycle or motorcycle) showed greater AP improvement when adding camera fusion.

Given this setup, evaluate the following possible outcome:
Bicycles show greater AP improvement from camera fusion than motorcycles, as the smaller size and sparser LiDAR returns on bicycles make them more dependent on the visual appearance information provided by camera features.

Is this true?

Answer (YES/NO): YES